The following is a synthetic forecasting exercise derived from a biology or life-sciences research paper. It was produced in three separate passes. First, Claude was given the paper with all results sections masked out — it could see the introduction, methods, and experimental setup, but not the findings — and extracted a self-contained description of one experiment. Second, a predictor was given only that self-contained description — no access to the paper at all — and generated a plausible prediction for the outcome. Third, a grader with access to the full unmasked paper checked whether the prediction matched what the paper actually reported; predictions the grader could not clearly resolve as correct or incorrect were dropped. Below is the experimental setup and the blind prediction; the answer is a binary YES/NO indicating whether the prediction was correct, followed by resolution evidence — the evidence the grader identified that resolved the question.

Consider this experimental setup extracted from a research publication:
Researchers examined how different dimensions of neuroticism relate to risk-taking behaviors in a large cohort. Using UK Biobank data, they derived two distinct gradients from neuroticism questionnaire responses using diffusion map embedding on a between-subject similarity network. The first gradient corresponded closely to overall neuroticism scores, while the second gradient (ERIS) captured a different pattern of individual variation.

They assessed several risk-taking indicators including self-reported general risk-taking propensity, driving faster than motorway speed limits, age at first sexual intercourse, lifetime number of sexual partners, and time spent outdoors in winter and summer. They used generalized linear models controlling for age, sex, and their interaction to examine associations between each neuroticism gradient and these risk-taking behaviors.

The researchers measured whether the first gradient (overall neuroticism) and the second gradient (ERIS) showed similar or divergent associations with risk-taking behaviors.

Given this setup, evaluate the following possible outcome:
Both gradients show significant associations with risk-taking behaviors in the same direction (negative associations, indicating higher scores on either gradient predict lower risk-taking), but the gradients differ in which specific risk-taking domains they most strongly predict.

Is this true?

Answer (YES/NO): NO